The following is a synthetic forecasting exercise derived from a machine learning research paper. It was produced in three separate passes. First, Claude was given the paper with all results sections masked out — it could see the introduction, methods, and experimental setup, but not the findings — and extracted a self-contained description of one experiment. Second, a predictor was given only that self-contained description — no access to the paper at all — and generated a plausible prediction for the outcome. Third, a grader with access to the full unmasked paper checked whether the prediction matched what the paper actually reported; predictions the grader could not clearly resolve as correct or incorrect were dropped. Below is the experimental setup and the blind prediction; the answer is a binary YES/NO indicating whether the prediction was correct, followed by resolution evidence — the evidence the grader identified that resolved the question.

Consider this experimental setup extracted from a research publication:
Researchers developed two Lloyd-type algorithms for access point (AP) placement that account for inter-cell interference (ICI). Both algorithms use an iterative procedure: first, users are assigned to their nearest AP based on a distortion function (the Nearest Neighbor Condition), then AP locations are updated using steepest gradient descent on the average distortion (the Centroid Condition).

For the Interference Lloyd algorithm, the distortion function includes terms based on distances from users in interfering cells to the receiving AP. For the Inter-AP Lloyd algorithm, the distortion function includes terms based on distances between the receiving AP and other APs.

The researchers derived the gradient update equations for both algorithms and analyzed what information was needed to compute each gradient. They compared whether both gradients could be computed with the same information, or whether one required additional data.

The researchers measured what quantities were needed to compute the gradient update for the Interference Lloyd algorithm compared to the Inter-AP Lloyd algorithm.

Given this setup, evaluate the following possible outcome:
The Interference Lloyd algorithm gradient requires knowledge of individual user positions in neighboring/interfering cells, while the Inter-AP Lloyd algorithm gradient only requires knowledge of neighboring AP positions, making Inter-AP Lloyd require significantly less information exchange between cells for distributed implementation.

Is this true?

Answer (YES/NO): YES